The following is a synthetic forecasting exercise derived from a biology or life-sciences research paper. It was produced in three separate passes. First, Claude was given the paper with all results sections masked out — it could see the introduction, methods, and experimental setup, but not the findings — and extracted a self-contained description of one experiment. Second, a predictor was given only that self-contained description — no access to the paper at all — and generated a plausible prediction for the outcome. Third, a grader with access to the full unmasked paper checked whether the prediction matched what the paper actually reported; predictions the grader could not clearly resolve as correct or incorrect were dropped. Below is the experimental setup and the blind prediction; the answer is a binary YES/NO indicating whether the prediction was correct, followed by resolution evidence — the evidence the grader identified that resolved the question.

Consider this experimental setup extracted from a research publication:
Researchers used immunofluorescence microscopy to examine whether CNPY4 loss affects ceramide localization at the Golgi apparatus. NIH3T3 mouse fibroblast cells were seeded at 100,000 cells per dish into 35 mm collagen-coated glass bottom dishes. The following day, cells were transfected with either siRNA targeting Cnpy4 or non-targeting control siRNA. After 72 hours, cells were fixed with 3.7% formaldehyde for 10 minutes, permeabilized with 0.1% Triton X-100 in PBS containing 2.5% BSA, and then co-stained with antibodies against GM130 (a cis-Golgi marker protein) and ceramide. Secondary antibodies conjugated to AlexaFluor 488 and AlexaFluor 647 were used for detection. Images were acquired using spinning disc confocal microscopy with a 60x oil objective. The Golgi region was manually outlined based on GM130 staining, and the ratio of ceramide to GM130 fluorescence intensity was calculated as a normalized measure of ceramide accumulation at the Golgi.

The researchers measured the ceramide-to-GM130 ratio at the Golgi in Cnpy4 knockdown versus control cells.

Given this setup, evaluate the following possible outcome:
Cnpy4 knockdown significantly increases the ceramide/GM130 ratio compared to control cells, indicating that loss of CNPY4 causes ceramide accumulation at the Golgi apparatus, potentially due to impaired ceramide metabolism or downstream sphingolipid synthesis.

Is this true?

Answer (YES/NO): NO